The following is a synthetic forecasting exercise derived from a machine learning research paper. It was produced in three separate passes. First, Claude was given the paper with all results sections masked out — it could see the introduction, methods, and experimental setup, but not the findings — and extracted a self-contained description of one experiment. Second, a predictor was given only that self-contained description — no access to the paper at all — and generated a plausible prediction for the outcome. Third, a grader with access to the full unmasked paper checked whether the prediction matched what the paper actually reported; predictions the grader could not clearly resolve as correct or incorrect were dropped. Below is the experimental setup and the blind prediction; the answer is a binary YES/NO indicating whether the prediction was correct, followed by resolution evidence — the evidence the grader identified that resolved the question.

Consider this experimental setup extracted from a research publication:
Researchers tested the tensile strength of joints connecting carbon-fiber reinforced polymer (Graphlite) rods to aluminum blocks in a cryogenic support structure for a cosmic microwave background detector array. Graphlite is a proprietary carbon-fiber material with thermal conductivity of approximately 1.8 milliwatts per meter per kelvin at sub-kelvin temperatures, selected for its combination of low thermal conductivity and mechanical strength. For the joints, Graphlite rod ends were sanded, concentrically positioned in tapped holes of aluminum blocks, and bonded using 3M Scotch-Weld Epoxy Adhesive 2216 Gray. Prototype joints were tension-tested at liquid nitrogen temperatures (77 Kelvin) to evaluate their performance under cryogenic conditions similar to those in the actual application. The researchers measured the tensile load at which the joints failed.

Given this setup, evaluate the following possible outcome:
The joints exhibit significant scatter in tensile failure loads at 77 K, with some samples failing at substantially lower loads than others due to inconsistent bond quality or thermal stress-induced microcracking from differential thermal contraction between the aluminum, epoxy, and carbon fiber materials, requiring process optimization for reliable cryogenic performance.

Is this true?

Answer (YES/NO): NO